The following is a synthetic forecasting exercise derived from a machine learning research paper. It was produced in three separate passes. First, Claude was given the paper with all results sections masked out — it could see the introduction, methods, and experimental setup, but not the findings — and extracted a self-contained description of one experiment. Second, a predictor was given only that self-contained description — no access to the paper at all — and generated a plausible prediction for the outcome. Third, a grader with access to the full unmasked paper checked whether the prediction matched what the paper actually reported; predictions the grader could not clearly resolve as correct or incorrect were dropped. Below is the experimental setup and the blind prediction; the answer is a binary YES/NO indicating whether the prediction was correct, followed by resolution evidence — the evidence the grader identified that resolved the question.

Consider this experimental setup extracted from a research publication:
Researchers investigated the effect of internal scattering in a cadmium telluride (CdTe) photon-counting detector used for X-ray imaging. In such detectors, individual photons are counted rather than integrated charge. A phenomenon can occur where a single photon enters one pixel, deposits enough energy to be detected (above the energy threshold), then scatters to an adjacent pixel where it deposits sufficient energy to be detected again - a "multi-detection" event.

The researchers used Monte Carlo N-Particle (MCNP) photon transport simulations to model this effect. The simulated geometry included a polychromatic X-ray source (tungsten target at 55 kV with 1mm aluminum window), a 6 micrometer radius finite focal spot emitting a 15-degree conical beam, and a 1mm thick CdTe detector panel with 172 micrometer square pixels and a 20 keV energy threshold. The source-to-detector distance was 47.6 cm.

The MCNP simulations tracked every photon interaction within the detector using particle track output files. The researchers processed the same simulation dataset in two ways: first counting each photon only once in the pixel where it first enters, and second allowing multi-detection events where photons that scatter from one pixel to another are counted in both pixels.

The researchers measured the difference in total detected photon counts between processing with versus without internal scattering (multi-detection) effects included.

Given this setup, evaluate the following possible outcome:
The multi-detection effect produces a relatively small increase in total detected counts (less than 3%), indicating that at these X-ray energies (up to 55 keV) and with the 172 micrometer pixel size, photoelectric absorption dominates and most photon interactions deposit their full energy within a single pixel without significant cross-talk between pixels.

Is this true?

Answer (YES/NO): NO